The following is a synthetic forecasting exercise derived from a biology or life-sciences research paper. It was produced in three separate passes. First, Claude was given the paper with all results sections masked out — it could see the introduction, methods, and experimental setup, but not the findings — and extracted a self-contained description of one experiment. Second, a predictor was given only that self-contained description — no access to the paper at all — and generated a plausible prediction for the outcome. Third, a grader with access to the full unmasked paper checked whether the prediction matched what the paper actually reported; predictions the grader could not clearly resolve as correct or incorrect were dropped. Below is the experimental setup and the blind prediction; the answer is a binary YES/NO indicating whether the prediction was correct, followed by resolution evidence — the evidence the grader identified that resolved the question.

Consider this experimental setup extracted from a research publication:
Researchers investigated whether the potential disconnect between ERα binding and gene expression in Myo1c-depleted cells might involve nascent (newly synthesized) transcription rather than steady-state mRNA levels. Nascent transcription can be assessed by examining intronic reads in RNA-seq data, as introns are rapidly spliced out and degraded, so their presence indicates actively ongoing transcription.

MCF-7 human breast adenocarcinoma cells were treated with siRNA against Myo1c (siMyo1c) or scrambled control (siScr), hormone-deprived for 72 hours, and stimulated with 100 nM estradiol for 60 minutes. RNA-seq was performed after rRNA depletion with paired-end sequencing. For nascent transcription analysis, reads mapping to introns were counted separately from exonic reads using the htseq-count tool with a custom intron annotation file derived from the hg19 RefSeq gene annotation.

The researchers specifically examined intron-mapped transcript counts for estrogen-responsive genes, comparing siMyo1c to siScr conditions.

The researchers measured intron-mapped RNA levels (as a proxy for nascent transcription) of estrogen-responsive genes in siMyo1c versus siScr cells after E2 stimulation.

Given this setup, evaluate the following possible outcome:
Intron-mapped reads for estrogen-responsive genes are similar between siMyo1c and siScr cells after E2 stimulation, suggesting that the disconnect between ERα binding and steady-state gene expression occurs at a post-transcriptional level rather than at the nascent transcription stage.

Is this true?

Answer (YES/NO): NO